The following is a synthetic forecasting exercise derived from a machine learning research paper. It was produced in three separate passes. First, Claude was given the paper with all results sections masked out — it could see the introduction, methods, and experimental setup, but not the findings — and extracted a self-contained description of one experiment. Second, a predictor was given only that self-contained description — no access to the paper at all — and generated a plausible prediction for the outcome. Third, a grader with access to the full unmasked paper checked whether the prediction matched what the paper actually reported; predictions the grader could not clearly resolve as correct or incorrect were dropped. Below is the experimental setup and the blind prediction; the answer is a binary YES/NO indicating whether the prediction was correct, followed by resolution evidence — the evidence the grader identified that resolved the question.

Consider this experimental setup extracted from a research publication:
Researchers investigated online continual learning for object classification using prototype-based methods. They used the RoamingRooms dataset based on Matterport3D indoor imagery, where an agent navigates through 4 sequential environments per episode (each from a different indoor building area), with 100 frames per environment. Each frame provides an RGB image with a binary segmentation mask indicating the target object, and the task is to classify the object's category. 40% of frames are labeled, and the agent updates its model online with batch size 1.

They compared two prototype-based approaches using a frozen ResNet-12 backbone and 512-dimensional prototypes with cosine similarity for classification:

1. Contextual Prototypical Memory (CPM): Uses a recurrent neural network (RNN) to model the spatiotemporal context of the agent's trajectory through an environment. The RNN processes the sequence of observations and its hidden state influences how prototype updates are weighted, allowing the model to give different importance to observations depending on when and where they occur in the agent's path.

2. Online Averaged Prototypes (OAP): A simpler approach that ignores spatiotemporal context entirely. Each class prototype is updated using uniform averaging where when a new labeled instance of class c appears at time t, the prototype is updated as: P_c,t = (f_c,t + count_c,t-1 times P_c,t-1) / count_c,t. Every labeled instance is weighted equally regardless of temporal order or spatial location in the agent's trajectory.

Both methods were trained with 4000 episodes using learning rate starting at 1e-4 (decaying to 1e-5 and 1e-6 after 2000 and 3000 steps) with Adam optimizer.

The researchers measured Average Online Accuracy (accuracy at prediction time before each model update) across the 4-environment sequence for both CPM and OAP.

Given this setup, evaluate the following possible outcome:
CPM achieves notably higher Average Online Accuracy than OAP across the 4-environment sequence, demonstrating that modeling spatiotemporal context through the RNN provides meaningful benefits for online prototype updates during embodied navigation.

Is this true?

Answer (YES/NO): NO